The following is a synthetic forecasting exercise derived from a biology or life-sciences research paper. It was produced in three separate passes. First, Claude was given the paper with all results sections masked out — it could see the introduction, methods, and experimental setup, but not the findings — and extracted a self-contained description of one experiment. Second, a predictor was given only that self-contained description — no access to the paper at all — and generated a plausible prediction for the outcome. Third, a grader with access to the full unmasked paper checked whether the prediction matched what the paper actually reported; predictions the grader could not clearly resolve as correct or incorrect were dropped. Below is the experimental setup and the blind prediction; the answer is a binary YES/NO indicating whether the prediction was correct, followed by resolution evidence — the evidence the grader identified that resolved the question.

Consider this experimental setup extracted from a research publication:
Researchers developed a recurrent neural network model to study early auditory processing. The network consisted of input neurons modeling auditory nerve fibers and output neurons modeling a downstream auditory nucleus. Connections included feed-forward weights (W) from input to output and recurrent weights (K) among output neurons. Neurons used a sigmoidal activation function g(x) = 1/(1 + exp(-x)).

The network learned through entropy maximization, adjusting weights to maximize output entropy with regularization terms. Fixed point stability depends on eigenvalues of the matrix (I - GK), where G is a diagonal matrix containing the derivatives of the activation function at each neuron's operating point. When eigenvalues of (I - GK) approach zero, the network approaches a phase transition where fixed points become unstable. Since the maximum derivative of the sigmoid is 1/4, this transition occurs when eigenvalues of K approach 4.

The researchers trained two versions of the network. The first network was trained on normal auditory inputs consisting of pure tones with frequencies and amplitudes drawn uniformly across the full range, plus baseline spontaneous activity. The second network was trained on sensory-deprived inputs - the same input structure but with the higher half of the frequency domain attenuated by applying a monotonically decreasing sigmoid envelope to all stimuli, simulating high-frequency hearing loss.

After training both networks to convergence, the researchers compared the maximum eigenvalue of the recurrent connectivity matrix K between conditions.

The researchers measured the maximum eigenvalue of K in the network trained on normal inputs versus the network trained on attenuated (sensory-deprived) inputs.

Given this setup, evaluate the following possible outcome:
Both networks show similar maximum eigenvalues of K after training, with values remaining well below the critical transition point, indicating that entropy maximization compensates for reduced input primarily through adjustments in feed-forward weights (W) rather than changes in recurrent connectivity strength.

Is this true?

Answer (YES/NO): NO